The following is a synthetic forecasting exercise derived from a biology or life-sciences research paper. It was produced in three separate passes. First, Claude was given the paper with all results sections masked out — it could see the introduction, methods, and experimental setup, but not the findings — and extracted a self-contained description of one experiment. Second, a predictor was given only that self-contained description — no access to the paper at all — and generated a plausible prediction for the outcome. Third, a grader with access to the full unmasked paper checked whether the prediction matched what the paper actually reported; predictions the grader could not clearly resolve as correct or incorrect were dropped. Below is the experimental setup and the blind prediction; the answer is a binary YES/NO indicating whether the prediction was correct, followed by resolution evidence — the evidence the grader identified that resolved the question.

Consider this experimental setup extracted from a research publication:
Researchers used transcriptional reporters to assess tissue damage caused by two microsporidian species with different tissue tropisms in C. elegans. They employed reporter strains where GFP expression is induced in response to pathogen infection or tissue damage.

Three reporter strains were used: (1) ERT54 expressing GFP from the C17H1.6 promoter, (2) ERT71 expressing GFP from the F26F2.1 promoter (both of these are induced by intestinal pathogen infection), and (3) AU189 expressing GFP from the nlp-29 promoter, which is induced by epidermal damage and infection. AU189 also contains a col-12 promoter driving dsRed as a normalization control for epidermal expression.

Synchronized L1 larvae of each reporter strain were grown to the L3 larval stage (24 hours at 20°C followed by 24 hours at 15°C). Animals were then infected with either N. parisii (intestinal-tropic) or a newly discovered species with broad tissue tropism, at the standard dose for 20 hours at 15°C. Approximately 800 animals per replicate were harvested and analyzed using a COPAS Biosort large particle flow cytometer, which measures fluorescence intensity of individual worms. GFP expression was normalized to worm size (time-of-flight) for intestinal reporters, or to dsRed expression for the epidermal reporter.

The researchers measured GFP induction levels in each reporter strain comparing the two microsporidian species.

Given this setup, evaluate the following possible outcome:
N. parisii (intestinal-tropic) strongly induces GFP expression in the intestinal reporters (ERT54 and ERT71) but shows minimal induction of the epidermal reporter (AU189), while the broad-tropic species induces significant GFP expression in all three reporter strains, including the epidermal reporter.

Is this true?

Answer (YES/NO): NO